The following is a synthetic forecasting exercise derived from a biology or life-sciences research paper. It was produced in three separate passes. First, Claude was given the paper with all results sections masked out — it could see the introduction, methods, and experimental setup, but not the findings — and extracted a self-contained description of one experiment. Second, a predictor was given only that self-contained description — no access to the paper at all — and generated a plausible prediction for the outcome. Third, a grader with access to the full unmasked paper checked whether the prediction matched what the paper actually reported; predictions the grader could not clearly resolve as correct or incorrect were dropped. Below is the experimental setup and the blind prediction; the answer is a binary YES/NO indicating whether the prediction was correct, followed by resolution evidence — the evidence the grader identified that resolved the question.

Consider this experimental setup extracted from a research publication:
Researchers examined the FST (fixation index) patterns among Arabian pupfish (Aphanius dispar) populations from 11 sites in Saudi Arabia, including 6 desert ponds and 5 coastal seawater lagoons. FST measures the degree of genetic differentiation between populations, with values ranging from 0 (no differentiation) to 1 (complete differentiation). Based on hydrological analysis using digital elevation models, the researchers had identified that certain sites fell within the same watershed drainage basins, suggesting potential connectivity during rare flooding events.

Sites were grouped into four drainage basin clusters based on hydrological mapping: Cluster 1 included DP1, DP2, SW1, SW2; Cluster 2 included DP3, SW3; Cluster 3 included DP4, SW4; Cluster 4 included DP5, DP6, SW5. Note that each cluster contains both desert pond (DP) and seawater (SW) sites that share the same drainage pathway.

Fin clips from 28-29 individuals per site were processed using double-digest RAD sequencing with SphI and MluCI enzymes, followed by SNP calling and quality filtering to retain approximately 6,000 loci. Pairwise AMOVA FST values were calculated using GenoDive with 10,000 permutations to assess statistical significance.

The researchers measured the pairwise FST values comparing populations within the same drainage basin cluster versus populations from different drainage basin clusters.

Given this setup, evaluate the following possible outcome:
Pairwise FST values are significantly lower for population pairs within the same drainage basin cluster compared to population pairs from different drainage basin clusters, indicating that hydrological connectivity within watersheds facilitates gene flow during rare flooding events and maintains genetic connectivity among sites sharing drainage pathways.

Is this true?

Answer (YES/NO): YES